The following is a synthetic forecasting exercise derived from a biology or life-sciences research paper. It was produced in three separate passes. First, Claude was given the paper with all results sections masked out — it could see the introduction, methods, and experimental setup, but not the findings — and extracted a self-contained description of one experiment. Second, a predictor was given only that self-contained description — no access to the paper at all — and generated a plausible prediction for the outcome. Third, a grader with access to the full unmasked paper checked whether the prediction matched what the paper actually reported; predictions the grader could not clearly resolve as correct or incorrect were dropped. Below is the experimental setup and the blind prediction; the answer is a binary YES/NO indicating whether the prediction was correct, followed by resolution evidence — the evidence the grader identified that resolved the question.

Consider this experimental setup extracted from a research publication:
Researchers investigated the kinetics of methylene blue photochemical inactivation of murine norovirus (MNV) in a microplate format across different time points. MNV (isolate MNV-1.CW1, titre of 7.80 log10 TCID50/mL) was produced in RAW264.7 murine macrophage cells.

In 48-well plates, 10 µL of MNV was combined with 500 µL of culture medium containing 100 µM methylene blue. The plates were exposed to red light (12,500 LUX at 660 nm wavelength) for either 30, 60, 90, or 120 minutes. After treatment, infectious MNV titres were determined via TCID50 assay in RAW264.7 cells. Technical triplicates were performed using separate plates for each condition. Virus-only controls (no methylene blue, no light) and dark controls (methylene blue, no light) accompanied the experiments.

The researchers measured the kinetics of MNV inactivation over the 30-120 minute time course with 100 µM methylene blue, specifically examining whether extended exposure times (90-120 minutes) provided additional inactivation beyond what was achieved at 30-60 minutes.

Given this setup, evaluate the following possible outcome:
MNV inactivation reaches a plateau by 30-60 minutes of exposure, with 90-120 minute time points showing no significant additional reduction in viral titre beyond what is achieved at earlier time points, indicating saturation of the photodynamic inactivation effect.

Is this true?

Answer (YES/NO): NO